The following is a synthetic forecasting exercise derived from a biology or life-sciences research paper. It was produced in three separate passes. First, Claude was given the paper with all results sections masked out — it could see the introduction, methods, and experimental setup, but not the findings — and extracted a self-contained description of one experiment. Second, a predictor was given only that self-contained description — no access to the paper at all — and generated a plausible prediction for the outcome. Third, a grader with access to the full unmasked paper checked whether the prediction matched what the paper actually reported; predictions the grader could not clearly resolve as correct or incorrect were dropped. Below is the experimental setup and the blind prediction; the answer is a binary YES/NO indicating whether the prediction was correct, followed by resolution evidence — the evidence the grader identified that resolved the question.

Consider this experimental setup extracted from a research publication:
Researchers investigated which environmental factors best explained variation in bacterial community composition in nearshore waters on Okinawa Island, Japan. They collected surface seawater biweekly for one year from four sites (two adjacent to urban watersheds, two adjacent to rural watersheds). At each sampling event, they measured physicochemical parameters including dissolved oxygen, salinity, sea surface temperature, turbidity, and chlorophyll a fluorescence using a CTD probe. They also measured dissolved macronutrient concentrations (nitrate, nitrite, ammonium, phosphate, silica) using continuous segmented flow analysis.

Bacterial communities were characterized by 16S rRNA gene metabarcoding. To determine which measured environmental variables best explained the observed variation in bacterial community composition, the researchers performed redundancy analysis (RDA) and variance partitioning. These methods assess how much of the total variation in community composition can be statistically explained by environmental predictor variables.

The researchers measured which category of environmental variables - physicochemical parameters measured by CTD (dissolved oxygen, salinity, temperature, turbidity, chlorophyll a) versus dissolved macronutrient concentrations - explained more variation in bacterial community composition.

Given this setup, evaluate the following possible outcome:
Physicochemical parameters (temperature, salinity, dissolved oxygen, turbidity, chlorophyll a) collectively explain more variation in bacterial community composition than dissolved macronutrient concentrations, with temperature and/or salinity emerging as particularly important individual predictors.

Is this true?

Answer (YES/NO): NO